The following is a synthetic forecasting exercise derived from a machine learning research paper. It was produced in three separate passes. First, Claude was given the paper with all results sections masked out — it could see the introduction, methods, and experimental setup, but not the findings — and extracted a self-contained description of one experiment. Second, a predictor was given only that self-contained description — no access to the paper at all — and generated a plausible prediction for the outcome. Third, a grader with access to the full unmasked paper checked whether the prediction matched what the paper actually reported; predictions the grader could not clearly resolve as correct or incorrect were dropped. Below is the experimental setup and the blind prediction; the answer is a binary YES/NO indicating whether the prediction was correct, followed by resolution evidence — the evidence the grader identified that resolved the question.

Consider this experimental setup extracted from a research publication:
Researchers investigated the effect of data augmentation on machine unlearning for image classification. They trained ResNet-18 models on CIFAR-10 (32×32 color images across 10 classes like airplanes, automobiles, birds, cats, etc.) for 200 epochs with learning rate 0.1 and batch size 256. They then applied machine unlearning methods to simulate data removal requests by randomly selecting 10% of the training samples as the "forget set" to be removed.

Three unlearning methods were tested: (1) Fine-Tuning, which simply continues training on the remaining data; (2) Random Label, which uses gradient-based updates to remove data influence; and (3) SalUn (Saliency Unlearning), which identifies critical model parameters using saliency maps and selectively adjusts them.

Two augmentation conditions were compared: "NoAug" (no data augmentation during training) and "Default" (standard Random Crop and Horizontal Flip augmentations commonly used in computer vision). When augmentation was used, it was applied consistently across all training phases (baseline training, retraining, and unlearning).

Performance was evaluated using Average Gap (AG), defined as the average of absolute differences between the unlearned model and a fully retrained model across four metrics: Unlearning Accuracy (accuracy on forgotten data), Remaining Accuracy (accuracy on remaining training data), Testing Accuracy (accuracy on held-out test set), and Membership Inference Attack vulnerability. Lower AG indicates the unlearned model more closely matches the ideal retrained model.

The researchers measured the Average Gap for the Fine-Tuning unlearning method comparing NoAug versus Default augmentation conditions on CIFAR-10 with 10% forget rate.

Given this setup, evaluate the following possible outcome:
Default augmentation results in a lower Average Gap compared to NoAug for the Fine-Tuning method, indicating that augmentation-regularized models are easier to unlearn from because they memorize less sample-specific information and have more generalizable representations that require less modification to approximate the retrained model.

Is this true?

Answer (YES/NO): YES